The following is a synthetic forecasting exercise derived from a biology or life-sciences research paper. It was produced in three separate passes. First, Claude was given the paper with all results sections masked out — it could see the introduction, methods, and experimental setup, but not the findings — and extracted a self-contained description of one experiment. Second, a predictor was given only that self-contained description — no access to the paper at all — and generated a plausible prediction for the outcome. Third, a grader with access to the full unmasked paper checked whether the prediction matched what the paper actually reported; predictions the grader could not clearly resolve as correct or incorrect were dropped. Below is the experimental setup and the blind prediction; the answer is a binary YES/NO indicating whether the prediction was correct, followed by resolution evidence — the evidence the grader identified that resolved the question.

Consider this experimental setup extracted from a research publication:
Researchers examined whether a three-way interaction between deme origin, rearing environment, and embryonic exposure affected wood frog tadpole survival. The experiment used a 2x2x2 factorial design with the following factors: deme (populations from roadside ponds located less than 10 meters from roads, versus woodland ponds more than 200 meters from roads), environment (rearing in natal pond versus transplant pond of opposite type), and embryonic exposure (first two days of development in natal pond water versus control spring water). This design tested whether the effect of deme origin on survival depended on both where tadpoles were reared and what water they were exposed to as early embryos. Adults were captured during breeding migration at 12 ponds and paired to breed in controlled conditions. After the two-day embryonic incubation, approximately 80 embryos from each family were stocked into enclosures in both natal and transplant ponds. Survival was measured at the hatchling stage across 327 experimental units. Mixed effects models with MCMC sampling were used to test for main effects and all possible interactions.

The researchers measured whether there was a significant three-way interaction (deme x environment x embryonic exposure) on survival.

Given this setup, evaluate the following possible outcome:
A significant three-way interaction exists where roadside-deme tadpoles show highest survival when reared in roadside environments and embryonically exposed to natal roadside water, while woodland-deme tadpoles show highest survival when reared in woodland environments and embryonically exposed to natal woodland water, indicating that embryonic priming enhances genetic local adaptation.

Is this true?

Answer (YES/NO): NO